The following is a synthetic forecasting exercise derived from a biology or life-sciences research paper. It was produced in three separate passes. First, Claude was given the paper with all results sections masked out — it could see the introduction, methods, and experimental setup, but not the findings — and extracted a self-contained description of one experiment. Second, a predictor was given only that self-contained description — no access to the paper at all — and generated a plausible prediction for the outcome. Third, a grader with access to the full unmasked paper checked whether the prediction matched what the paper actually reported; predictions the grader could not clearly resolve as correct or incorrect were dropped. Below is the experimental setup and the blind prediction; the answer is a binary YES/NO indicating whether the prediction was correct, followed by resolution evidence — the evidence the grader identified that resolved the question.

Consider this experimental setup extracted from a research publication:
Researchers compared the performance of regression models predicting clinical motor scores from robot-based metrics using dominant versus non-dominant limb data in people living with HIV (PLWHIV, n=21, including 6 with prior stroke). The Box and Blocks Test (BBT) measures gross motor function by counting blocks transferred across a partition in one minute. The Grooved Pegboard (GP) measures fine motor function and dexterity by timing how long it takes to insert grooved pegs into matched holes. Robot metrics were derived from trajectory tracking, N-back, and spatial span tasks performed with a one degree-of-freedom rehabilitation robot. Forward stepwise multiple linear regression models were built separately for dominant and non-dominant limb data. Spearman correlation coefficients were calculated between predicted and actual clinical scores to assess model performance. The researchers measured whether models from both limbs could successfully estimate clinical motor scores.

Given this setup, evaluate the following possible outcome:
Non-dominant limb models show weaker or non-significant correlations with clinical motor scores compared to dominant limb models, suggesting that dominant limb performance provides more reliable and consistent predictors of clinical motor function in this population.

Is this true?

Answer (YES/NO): NO